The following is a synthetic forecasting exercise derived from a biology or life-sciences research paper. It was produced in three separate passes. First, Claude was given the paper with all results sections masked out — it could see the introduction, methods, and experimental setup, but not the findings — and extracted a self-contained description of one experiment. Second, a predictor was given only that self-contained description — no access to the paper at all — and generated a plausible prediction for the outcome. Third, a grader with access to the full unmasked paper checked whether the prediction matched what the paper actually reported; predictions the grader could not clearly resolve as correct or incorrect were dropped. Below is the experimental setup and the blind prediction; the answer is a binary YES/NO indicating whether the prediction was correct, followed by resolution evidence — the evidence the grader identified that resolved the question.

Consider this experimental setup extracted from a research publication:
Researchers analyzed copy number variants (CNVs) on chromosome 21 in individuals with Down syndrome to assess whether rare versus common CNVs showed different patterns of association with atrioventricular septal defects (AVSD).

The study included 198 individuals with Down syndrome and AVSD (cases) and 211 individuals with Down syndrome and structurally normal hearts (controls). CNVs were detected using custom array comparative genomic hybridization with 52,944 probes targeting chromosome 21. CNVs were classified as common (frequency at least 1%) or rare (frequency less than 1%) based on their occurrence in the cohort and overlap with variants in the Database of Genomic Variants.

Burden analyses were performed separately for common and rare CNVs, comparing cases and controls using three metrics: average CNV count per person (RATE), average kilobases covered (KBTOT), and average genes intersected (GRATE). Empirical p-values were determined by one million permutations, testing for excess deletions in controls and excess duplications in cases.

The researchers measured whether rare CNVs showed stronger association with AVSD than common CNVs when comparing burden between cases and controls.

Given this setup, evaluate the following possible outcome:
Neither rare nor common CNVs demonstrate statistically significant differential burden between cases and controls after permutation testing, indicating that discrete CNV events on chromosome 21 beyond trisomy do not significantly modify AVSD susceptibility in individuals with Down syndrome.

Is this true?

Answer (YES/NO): NO